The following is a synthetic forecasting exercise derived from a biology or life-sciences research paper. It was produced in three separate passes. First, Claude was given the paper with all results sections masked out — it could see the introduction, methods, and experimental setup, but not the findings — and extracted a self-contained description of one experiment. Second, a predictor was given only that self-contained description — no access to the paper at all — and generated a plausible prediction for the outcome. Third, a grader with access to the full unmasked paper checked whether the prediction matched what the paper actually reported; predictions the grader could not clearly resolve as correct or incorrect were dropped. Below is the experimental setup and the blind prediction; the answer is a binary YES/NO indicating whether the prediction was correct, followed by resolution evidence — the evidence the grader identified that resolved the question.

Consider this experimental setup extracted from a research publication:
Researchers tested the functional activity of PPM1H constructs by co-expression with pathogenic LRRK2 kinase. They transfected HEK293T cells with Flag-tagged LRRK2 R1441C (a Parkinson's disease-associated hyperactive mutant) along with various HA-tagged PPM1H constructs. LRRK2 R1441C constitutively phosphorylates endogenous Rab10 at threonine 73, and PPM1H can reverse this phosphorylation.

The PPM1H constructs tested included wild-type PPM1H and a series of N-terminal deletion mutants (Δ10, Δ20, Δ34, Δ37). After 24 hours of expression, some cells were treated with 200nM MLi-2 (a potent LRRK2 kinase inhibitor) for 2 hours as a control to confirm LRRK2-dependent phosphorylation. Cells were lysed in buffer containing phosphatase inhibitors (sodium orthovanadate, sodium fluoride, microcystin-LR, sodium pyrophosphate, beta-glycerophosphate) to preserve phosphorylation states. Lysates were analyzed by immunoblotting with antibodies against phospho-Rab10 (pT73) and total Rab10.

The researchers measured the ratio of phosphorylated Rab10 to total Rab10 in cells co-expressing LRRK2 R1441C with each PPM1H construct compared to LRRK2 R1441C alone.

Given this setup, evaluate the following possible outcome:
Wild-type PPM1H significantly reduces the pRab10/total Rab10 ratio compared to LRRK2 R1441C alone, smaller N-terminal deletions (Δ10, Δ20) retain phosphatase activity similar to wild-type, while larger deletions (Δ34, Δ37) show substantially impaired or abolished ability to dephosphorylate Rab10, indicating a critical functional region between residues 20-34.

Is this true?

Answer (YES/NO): NO